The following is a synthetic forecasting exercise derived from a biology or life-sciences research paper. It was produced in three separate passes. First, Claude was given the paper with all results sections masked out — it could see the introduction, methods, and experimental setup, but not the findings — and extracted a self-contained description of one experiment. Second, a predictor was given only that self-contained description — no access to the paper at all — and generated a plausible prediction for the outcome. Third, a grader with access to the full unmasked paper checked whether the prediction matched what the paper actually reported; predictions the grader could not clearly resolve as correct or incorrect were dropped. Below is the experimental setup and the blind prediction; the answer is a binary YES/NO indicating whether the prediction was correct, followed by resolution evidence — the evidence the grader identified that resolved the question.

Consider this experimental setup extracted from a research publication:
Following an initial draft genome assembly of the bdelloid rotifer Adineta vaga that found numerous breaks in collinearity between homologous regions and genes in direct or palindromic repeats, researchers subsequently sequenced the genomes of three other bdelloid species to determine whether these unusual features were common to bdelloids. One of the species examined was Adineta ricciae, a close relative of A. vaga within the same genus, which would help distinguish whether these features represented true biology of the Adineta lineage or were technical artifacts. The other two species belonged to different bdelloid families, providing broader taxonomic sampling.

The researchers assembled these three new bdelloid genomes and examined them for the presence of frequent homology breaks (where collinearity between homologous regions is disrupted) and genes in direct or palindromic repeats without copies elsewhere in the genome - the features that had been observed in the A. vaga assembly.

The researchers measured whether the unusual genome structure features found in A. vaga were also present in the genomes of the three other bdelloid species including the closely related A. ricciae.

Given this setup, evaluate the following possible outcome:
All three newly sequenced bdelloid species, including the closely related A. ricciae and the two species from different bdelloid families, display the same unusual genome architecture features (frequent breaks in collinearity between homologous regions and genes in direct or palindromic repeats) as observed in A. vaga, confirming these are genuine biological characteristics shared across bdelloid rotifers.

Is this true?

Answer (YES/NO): NO